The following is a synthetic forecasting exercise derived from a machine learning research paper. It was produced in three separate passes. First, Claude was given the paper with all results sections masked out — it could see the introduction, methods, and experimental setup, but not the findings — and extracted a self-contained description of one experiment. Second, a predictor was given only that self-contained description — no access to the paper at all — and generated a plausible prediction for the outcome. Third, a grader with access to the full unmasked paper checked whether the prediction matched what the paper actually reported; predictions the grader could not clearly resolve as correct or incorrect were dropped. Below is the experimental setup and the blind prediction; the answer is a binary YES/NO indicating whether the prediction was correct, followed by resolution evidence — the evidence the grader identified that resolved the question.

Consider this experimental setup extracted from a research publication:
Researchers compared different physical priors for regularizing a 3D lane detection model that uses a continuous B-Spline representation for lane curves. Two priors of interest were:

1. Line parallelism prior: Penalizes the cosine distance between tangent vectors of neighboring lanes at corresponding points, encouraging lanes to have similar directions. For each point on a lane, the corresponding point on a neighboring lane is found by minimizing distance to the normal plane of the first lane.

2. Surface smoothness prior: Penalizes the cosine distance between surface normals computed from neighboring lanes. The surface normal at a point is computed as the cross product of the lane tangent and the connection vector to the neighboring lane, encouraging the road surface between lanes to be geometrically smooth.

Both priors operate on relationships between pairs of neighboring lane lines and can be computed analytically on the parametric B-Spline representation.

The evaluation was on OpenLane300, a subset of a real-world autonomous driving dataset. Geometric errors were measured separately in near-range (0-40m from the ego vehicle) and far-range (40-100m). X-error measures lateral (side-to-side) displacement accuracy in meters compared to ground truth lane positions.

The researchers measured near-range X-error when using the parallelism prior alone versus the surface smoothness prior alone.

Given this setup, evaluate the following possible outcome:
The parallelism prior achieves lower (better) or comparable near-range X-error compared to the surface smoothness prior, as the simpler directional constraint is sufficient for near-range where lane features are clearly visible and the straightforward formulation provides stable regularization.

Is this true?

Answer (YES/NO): YES